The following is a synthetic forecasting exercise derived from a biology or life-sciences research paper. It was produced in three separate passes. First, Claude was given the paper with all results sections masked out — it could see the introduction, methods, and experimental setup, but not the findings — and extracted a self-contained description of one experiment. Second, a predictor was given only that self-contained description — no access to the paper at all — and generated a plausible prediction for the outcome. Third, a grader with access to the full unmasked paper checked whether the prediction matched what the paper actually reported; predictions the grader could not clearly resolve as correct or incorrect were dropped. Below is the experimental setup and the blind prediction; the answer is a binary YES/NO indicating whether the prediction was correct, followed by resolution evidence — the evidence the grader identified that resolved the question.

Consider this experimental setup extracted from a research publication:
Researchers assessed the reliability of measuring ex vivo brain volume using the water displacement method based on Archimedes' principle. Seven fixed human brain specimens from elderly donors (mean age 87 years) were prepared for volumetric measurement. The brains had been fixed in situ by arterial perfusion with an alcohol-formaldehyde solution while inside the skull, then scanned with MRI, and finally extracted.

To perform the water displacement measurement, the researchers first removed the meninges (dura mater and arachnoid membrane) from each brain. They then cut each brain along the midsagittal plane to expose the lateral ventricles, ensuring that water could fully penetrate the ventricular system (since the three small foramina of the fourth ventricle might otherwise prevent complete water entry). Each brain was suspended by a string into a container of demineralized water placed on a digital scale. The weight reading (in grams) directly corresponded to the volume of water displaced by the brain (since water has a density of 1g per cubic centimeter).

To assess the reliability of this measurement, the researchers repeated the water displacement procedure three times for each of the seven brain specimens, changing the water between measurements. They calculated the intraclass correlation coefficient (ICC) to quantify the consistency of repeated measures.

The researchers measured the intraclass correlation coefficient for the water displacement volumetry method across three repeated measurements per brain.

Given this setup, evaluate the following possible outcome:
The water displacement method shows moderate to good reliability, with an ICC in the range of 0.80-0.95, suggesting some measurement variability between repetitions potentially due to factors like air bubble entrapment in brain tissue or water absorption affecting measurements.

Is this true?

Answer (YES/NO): NO